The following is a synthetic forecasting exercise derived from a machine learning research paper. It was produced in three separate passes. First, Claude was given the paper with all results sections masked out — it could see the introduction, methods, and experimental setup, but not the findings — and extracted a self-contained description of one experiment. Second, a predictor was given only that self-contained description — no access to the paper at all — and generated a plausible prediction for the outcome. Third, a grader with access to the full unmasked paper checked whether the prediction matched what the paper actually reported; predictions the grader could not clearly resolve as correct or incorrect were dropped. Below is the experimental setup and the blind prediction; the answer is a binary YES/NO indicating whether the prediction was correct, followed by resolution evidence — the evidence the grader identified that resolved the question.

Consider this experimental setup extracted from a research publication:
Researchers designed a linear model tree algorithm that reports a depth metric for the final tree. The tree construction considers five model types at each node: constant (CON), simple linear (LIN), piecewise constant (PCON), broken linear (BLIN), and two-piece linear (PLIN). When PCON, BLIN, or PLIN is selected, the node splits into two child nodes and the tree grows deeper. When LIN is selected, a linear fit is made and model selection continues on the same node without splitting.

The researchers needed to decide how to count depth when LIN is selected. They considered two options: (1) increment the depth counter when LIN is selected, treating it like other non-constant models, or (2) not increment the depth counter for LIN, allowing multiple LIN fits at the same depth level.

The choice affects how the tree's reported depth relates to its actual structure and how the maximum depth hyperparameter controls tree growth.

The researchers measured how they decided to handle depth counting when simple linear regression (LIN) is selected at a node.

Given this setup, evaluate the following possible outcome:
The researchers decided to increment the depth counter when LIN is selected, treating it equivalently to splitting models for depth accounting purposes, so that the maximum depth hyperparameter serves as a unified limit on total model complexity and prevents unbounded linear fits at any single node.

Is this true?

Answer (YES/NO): NO